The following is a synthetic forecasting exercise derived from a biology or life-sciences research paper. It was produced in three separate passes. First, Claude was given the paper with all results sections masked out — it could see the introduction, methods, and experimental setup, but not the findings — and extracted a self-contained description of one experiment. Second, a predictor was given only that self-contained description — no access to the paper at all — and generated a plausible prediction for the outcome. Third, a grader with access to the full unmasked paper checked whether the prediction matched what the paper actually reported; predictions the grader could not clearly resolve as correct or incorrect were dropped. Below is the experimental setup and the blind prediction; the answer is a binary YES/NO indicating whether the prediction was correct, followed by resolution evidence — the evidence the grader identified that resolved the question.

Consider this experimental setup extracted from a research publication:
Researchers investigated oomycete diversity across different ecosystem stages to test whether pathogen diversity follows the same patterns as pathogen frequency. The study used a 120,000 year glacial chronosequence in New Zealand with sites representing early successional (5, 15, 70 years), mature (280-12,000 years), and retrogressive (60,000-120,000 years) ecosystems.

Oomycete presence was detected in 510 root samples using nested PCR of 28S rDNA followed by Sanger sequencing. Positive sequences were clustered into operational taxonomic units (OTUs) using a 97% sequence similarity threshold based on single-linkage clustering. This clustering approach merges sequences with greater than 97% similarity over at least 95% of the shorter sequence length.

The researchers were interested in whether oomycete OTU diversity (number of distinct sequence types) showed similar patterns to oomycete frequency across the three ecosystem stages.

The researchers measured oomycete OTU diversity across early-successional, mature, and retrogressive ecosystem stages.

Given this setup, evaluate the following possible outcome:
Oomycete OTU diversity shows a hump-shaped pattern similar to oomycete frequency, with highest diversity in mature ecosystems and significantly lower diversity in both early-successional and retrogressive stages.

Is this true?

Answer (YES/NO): NO